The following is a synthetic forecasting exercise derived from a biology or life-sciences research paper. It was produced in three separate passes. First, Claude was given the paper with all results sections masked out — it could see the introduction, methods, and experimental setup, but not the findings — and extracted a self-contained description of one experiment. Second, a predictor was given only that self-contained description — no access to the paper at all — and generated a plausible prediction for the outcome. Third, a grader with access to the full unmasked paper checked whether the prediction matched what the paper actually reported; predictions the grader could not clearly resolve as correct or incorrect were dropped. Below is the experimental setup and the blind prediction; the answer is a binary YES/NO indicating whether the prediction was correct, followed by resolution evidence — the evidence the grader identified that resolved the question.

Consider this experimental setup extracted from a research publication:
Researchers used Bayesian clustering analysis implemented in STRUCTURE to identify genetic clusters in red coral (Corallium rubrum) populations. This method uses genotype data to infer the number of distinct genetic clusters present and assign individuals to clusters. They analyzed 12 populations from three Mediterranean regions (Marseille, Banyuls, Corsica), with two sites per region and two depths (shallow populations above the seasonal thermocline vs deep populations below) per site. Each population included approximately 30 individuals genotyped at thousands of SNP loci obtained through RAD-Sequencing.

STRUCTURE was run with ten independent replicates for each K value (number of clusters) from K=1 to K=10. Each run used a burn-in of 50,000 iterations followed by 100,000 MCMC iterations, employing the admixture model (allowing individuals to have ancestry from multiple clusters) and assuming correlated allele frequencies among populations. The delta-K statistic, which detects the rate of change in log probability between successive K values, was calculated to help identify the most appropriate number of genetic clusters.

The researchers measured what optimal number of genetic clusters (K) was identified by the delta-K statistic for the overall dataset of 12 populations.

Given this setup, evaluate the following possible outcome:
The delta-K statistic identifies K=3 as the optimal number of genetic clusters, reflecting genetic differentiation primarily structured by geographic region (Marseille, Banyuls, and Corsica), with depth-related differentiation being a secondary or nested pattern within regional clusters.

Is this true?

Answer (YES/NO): NO